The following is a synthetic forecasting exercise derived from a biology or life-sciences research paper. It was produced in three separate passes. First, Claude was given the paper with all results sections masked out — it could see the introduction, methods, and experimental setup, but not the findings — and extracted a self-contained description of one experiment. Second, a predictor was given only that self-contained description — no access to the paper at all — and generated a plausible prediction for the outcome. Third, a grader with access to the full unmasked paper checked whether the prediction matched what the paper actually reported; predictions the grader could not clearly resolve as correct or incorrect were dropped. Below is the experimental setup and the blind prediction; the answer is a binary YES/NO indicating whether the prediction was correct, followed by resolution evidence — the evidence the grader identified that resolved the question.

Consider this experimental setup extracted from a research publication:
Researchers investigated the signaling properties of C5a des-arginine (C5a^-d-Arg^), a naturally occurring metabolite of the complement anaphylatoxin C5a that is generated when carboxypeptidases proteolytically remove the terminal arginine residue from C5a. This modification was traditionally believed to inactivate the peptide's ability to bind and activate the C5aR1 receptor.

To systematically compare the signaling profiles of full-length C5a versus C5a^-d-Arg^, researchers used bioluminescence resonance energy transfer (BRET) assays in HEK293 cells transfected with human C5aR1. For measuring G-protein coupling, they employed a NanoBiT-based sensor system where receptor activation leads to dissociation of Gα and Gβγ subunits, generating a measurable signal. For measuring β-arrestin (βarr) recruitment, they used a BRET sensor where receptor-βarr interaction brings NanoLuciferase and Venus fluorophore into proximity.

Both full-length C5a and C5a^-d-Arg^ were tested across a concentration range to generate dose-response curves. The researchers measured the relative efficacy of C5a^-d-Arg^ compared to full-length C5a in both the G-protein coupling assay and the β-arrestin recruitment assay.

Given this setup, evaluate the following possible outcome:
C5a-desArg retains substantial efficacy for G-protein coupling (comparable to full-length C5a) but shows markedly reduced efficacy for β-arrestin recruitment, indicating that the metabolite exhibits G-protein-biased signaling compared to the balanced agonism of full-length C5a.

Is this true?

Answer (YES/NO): YES